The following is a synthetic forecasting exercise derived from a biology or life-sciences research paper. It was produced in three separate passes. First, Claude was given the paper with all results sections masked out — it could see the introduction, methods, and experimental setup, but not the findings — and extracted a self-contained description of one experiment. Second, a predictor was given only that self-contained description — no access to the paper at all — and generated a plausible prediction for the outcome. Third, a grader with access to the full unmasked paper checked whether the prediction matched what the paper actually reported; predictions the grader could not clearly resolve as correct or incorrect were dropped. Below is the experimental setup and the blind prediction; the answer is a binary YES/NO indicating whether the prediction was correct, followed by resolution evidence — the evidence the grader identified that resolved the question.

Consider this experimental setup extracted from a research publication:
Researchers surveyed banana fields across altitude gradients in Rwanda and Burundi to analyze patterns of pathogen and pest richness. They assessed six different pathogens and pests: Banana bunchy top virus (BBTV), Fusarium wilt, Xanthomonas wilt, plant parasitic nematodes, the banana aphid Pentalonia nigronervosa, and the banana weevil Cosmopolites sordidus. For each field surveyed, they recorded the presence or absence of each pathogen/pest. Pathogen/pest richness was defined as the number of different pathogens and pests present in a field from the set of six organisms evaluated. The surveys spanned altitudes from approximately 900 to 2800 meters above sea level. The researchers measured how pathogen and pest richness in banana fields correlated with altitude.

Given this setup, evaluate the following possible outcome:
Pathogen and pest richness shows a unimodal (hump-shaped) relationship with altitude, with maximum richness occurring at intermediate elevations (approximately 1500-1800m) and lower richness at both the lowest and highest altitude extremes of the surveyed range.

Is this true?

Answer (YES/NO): NO